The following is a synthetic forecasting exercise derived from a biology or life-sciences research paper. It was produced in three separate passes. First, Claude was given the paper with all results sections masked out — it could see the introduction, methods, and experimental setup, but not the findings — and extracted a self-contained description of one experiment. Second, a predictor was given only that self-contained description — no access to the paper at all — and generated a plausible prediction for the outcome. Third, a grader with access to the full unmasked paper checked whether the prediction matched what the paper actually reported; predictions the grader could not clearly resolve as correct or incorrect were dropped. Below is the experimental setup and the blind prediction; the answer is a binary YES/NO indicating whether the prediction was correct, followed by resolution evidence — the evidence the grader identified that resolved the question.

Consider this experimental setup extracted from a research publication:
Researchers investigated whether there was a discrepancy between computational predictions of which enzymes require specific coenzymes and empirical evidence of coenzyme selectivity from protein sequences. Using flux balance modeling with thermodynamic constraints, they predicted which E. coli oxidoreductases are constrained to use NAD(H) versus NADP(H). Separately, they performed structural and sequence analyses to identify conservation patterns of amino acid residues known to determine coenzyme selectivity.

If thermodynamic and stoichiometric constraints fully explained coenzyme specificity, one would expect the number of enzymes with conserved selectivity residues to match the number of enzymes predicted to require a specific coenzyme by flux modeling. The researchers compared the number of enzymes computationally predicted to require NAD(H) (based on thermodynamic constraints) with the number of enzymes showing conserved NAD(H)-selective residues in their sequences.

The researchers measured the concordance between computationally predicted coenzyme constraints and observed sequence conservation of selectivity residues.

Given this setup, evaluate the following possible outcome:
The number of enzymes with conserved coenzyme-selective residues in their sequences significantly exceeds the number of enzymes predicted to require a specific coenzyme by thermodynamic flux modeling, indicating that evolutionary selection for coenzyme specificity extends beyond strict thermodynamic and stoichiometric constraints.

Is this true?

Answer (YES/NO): YES